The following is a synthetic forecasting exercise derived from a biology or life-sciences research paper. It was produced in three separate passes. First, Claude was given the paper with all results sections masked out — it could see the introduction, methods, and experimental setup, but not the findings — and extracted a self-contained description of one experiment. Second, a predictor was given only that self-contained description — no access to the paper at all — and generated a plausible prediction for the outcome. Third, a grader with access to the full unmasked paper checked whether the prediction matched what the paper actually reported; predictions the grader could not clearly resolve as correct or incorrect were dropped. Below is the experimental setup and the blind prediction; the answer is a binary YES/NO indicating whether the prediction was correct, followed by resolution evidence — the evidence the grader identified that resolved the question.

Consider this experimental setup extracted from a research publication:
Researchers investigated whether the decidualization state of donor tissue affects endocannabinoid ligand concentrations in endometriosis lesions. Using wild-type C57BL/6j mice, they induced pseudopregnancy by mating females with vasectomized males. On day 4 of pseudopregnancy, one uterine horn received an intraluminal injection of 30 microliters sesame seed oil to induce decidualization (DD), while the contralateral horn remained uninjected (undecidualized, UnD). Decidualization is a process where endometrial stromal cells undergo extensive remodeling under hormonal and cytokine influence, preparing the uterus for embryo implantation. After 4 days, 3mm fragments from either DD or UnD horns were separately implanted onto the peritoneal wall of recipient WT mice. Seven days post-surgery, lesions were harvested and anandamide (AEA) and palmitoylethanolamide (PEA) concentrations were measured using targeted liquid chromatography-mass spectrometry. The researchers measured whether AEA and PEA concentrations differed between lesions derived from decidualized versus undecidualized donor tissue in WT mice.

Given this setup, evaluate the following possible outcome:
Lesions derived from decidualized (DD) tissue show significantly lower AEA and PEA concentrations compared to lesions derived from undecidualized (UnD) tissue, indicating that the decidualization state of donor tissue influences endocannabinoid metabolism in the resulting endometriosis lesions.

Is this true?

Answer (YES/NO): NO